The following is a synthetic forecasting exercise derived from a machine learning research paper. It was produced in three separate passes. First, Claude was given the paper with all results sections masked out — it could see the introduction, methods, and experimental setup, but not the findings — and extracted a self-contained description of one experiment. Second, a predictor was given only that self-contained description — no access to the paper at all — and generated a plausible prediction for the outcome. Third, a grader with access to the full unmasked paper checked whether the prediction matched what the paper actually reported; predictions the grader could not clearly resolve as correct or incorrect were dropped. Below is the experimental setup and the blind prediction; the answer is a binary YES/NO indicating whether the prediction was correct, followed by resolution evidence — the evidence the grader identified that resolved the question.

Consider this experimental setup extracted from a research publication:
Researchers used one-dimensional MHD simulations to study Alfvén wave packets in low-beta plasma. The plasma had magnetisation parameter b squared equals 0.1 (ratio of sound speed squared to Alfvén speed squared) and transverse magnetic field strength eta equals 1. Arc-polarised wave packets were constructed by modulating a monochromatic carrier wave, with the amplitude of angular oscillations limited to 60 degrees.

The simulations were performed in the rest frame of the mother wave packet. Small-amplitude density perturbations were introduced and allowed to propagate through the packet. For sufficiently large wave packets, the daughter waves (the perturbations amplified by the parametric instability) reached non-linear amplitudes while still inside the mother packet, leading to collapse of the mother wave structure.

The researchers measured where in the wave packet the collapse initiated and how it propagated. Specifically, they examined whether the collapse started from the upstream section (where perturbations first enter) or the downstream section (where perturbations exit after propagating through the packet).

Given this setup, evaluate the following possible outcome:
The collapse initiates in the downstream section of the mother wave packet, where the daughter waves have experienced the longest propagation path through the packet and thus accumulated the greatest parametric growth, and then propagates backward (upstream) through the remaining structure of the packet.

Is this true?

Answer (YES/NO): NO